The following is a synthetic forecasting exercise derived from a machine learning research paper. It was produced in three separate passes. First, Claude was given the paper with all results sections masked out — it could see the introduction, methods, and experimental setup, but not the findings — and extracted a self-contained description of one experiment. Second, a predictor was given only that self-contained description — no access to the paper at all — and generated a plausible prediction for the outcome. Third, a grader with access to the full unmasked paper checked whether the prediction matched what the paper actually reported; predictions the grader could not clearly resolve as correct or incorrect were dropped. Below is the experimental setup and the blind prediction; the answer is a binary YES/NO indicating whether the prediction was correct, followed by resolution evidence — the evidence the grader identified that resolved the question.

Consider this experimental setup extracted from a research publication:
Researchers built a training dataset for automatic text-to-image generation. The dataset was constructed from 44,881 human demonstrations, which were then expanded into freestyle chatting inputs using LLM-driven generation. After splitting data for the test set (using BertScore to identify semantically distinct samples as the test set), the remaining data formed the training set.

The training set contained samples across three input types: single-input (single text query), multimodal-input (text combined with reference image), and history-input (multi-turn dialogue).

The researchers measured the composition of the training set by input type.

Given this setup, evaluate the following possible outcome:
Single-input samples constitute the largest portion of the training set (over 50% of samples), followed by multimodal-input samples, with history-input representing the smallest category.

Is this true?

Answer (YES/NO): YES